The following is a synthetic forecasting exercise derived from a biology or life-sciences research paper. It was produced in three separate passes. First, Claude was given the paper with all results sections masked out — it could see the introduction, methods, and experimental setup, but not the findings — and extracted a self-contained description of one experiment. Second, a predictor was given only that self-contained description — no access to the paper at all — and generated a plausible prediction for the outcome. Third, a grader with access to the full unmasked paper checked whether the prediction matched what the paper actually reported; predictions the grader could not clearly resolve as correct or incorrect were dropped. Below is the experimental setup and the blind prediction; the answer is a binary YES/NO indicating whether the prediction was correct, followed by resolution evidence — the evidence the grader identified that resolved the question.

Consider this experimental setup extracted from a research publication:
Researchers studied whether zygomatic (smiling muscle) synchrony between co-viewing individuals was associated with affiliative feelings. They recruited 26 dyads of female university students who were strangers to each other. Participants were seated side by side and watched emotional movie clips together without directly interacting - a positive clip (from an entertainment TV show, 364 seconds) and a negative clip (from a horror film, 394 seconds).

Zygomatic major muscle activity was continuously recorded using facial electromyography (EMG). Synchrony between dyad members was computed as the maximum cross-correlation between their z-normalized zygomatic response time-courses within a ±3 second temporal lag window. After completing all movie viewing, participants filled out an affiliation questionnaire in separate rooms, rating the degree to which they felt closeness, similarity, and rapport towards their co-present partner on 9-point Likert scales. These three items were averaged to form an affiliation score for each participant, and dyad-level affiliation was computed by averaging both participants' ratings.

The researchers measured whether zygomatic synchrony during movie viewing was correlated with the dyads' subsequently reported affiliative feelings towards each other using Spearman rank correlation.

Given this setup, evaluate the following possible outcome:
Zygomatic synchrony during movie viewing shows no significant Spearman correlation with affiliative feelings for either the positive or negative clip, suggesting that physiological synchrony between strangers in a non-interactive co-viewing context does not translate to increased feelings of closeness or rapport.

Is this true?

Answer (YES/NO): NO